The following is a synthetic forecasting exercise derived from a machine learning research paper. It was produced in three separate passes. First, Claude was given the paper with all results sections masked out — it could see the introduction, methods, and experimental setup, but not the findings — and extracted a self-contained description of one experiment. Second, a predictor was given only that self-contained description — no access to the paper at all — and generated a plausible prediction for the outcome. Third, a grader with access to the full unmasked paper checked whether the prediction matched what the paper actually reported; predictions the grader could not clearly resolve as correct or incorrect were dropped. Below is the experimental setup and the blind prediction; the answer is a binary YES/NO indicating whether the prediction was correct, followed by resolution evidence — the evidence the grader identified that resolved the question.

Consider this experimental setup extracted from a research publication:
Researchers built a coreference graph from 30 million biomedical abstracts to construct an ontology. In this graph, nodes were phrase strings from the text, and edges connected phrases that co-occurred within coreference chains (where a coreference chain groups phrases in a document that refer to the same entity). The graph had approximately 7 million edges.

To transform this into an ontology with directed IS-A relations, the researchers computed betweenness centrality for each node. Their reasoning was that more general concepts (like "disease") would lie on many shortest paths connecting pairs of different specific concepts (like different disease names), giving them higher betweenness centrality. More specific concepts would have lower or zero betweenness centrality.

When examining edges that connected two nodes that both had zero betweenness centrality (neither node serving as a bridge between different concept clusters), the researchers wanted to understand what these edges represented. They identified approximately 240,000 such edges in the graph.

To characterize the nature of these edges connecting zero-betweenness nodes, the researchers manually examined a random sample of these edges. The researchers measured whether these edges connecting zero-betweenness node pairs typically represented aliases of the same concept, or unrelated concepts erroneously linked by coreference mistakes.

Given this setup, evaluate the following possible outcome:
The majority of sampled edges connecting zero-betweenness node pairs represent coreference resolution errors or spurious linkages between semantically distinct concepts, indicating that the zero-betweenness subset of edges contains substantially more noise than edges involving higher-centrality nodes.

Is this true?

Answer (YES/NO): NO